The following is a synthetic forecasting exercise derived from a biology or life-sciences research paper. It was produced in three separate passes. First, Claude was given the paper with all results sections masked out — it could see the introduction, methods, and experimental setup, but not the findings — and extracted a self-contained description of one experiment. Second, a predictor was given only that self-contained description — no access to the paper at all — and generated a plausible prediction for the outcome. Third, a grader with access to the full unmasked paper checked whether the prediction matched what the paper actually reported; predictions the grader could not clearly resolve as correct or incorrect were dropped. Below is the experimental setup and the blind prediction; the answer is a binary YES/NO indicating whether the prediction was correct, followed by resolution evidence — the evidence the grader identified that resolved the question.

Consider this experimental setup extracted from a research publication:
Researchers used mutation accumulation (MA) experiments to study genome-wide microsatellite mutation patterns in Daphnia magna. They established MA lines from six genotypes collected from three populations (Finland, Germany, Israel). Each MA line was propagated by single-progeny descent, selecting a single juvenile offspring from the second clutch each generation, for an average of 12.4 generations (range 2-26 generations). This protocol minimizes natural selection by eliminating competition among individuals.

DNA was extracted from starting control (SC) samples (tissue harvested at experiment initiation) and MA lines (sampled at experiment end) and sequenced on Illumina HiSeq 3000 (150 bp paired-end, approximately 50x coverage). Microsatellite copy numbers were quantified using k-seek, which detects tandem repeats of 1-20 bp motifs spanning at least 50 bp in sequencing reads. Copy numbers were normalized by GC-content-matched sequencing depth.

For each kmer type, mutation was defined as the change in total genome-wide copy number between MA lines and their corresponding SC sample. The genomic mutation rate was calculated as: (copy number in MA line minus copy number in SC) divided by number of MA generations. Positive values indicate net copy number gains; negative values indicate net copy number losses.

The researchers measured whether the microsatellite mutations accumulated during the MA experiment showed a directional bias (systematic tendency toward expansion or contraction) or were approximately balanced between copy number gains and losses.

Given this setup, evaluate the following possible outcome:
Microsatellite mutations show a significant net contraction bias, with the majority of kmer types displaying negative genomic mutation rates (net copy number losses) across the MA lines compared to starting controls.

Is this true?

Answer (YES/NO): YES